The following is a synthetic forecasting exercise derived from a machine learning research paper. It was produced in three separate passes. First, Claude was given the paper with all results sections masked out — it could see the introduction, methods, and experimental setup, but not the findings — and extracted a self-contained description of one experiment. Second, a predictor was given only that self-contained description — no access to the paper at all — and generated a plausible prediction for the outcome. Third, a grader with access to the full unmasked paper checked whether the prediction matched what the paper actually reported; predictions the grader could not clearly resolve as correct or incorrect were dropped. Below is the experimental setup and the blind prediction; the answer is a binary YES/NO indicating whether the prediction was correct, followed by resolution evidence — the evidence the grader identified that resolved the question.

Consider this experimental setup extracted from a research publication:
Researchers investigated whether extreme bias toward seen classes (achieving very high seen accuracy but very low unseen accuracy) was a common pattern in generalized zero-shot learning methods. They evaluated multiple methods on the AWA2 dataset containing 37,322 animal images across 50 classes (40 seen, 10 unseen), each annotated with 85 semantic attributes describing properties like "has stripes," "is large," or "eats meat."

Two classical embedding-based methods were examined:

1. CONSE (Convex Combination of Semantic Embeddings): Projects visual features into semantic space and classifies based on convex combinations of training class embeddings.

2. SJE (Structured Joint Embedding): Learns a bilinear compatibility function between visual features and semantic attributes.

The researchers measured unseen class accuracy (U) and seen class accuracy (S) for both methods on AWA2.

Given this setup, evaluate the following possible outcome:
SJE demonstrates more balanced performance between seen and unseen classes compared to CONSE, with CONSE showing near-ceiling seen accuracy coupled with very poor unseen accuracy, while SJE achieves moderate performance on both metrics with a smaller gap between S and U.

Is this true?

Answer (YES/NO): NO